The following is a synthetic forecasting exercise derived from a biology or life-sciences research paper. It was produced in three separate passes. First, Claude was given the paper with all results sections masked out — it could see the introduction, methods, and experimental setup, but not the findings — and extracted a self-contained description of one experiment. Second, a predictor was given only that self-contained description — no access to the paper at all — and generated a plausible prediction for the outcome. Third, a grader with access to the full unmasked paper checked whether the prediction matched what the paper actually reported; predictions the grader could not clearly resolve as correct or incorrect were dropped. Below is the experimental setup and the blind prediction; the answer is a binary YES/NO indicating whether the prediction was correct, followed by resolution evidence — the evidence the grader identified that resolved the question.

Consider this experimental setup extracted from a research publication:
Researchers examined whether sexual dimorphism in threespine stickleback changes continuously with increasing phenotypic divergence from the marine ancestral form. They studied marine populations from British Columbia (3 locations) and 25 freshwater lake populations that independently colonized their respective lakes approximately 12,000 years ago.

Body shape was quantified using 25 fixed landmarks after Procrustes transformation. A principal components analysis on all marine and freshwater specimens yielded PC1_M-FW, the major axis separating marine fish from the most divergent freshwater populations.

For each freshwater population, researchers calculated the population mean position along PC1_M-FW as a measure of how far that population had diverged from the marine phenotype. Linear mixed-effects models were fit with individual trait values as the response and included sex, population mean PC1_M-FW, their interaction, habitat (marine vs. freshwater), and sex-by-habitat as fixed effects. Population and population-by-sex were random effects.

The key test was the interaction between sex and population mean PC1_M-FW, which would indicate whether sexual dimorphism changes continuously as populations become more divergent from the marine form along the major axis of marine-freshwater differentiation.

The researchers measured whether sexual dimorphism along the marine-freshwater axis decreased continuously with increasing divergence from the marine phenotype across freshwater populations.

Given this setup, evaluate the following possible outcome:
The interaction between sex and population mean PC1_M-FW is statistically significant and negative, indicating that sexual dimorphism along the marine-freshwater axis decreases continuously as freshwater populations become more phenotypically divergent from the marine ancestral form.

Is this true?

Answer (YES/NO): NO